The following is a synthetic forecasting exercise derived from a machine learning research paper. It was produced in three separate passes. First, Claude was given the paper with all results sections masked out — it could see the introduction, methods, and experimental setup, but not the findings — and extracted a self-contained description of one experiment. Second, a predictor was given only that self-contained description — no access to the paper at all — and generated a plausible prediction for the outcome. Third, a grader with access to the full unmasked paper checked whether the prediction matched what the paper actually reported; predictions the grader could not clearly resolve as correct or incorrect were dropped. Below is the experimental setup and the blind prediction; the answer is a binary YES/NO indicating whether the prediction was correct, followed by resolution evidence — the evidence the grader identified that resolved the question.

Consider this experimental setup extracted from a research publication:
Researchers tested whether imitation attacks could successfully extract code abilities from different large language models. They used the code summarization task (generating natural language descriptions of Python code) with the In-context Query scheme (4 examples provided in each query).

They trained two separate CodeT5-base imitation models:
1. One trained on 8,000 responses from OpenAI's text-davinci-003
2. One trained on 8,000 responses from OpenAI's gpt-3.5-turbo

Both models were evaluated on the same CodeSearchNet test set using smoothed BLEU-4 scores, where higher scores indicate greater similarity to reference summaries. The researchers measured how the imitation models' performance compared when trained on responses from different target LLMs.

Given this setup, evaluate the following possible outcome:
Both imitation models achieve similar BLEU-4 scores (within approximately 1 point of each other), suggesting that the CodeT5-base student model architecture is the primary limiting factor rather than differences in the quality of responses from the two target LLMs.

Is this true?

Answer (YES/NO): NO